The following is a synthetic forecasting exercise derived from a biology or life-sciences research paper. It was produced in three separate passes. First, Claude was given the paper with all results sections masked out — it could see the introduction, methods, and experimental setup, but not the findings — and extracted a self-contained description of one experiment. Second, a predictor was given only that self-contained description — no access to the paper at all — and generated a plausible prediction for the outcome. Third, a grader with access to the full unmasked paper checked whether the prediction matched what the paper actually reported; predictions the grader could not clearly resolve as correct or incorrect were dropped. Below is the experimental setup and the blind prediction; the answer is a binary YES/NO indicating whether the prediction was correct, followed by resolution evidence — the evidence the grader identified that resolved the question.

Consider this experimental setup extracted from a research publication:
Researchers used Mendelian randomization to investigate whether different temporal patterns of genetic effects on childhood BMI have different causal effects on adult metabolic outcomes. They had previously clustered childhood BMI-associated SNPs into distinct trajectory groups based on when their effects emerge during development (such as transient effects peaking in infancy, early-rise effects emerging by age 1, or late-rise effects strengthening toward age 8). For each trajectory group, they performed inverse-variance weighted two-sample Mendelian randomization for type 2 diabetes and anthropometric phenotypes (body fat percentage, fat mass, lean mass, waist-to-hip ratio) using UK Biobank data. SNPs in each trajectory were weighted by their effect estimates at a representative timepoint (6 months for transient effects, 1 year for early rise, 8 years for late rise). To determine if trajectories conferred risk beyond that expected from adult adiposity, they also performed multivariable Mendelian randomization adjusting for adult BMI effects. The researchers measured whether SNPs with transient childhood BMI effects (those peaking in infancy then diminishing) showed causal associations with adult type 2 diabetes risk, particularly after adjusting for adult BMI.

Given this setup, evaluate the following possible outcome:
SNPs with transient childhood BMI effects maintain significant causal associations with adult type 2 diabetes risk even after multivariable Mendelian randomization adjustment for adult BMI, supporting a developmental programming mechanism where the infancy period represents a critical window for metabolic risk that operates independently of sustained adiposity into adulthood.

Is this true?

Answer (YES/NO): NO